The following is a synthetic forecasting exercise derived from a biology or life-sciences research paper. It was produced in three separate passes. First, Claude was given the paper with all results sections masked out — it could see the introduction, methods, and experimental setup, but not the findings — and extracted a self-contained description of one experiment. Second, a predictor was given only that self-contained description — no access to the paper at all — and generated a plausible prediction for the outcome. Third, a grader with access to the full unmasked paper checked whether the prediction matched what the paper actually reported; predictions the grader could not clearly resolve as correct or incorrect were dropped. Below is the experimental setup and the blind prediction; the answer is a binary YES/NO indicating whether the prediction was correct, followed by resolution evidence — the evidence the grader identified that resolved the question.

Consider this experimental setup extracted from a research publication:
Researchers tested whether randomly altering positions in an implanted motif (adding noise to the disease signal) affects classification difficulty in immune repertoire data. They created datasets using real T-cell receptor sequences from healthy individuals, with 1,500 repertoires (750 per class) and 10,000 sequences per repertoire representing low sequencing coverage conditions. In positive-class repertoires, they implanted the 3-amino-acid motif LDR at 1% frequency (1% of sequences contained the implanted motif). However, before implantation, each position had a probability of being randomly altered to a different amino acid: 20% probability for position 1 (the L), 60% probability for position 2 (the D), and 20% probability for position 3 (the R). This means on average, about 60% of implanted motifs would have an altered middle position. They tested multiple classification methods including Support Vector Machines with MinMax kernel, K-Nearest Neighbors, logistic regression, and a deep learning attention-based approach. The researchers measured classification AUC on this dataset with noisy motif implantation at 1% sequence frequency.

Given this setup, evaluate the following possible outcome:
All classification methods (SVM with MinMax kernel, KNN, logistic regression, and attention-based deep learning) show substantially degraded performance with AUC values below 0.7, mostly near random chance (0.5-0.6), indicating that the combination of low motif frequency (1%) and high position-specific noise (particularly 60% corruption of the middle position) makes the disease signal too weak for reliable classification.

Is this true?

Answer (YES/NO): NO